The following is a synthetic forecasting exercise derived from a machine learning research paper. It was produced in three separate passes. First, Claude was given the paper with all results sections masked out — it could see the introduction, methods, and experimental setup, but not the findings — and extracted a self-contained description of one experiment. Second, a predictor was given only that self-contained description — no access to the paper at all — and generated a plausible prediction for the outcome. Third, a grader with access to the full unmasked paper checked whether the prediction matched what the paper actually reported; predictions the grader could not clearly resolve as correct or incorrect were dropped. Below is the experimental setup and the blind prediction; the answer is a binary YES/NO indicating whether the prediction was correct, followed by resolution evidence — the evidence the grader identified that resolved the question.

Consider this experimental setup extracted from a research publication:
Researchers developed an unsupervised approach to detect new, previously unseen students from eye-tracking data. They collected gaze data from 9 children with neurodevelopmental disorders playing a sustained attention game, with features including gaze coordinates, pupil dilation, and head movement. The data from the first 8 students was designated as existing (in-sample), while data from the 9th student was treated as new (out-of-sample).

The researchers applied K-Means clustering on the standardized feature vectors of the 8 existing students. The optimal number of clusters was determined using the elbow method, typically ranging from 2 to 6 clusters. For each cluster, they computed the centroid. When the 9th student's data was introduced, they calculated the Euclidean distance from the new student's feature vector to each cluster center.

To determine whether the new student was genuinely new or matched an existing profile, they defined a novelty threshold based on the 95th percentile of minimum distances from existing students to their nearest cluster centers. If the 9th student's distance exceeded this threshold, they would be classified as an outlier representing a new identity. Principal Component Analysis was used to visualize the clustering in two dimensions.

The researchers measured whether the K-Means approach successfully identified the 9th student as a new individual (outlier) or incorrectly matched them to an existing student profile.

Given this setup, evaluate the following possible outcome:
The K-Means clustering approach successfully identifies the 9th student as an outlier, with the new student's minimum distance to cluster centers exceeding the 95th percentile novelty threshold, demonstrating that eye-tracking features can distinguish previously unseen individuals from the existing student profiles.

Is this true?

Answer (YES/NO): YES